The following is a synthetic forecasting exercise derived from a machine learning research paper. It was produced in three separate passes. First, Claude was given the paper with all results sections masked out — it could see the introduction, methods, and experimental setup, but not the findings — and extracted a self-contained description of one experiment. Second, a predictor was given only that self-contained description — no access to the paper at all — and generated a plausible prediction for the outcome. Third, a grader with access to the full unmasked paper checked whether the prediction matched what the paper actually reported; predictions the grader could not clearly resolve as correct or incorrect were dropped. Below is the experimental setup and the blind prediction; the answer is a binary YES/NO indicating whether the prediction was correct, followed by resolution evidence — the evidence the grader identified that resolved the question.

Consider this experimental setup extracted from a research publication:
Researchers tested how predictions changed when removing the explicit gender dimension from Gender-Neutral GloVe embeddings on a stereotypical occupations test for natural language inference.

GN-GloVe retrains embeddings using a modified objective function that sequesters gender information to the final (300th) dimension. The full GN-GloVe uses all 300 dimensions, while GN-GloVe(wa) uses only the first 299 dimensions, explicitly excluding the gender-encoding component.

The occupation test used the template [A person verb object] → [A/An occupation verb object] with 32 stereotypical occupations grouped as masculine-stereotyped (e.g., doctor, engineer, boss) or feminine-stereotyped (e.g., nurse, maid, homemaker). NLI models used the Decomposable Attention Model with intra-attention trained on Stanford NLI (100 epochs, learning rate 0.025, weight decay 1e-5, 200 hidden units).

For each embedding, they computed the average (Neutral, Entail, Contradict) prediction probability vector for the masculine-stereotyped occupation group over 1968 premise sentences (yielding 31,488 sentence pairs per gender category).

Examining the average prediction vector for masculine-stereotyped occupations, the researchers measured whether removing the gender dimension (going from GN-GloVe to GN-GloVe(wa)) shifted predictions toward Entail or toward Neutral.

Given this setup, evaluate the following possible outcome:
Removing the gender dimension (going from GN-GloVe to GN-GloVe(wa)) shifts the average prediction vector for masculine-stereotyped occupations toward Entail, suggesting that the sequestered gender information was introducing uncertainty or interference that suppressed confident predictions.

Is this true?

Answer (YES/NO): NO